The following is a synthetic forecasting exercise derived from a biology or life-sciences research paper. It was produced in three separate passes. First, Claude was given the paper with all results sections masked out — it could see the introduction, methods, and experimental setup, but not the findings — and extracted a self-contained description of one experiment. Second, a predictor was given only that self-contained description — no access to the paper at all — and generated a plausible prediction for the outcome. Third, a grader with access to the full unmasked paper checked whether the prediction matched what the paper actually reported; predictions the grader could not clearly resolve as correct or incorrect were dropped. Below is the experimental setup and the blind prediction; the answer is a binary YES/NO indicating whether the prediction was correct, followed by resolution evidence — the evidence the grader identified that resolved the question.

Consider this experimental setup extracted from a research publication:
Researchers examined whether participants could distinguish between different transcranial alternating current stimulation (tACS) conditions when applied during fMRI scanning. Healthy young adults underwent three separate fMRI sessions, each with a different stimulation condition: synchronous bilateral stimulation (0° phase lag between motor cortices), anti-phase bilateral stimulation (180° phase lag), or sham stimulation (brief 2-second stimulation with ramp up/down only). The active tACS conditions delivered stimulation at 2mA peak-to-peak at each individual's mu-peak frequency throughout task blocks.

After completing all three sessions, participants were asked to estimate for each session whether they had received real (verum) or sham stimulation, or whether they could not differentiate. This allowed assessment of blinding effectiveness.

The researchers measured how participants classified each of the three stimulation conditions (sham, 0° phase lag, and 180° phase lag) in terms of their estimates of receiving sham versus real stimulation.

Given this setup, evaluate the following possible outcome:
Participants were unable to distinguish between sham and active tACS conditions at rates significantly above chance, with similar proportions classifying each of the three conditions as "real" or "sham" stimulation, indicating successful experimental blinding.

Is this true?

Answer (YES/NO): NO